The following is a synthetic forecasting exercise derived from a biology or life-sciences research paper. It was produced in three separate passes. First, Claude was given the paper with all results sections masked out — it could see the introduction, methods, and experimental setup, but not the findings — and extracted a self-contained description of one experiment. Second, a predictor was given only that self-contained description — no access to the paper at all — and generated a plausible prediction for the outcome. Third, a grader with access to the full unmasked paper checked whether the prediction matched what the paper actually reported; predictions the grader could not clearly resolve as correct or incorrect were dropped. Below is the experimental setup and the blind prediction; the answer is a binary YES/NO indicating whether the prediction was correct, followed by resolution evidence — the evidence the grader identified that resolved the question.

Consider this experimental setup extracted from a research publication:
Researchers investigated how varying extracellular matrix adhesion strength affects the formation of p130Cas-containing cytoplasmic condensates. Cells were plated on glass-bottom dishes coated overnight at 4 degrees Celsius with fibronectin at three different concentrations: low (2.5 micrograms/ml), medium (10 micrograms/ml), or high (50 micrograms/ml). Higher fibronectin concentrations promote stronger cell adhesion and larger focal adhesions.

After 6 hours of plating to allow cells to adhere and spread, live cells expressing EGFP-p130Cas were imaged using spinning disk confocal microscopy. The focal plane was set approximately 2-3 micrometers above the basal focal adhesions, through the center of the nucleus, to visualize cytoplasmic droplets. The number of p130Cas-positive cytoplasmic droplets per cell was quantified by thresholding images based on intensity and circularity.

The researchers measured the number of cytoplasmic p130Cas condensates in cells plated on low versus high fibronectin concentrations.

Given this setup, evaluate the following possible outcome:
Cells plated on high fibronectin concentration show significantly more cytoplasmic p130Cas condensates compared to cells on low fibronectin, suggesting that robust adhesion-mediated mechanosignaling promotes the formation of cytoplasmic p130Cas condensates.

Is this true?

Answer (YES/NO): YES